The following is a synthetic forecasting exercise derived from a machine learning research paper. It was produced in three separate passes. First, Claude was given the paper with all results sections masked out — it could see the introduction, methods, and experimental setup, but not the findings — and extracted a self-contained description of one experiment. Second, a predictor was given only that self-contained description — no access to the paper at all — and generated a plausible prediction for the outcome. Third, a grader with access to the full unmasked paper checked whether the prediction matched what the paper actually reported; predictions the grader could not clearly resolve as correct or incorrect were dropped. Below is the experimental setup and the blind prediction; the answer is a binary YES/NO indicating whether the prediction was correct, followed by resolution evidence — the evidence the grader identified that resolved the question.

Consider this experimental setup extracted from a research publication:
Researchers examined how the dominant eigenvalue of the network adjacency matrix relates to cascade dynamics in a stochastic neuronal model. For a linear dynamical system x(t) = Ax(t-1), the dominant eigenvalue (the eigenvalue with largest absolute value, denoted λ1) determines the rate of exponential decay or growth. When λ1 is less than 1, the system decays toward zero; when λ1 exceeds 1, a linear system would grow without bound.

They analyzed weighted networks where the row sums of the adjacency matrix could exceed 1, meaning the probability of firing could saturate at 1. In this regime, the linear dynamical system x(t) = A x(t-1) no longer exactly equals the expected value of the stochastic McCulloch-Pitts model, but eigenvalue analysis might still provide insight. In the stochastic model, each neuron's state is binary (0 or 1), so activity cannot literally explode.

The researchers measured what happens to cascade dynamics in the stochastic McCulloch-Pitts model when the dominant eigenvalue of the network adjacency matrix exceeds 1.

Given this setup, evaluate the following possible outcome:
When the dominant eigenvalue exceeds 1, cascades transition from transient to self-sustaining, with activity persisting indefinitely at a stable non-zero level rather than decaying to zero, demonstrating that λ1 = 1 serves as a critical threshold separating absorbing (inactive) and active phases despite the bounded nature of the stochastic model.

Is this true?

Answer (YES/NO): YES